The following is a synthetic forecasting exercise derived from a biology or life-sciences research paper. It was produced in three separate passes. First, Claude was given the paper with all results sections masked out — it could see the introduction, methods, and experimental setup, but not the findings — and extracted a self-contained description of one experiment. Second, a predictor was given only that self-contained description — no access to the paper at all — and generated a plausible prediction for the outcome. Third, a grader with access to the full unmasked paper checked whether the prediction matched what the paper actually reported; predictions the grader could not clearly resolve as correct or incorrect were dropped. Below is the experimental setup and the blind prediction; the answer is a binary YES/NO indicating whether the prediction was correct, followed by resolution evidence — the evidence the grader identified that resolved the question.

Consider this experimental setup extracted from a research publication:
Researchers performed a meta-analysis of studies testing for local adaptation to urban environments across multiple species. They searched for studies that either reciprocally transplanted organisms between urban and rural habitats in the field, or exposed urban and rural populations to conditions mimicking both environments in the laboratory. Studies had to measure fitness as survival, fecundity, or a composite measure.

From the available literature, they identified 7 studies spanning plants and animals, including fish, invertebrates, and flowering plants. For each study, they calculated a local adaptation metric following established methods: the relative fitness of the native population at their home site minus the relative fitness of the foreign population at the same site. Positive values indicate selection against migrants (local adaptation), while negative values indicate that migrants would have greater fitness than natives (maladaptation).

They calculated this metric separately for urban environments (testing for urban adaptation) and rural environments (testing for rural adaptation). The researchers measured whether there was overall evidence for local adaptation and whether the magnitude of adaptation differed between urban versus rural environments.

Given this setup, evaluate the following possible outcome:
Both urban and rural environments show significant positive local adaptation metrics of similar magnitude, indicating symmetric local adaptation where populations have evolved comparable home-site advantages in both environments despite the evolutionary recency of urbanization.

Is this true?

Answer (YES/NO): NO